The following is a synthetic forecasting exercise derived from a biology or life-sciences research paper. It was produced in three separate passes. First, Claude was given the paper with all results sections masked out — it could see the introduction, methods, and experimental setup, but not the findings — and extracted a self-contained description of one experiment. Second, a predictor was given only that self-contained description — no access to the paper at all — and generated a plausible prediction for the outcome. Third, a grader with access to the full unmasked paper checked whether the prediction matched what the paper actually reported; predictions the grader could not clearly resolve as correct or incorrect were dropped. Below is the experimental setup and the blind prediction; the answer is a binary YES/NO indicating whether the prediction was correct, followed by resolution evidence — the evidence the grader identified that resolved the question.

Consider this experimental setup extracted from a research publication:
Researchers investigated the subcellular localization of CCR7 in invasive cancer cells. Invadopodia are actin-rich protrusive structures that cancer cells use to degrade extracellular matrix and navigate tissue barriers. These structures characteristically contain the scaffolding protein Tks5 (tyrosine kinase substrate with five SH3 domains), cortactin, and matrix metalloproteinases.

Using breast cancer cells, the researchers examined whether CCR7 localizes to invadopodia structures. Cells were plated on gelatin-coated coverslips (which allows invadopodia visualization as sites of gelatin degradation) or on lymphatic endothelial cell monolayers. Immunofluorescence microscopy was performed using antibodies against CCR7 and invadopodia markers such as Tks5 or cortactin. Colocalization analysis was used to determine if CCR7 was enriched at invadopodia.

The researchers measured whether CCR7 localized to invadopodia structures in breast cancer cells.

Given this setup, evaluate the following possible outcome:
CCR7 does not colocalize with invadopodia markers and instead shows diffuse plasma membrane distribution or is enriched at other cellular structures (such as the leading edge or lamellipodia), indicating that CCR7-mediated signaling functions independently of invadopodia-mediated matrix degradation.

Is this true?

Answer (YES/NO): NO